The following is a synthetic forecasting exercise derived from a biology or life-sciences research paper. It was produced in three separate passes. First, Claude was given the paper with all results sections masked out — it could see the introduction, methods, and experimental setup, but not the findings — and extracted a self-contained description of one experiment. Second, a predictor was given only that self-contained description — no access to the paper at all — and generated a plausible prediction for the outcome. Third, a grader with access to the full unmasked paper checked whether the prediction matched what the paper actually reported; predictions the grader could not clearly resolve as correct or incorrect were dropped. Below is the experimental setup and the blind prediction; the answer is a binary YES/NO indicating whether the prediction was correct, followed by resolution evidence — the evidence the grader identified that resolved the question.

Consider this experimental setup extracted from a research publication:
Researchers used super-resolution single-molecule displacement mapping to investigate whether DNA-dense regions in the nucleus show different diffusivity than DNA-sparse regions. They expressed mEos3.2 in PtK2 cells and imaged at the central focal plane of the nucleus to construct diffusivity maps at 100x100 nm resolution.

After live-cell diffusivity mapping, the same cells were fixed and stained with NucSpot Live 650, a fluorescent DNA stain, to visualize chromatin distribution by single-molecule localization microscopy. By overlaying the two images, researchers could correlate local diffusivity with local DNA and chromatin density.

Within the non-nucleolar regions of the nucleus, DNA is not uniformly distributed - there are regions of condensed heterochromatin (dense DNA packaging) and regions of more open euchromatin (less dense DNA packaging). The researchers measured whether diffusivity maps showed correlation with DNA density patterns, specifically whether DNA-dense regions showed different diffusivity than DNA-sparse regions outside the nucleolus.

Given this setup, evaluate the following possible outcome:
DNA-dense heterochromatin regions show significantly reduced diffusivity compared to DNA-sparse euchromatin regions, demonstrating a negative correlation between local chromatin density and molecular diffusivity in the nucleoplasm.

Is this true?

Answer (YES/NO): YES